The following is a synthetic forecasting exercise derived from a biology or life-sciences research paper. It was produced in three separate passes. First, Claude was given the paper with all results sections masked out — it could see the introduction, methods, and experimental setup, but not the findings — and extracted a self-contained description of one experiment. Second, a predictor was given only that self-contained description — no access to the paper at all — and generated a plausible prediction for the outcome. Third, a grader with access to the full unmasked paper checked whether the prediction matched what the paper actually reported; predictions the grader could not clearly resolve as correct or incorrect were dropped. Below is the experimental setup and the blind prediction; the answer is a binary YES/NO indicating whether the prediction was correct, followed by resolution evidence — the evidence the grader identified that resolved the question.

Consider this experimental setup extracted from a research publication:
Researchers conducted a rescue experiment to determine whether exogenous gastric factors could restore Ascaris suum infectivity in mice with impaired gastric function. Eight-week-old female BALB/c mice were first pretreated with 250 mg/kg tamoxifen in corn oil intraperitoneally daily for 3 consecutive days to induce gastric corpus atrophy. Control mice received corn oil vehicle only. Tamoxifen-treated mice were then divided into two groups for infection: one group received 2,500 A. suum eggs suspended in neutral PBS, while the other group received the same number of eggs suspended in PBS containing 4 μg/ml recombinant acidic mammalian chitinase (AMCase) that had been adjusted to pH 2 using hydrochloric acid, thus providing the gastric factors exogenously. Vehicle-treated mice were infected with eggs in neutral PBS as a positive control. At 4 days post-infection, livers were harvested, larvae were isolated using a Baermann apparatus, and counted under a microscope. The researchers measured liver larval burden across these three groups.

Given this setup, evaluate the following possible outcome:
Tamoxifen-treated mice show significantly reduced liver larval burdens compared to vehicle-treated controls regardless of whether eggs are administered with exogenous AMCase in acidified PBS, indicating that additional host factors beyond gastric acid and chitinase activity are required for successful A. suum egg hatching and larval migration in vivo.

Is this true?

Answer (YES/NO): NO